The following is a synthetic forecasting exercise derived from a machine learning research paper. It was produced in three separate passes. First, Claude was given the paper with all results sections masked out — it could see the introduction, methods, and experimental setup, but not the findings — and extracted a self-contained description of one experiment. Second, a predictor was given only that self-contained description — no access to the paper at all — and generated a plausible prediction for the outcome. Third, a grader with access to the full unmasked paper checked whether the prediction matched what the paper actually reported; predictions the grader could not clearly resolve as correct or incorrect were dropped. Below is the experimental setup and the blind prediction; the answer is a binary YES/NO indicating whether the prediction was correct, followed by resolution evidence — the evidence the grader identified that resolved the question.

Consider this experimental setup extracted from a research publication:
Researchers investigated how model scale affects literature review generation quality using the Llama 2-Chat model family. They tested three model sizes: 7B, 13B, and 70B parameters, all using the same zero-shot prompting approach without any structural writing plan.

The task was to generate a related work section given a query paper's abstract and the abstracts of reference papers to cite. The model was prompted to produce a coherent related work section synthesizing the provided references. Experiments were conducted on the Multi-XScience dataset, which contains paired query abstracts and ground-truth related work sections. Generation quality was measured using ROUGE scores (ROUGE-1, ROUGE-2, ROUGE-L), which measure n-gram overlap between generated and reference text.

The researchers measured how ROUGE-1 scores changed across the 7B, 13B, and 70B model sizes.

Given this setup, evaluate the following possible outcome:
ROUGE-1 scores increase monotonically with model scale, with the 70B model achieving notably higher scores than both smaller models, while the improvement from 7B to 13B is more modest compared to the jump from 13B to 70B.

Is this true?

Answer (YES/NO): NO